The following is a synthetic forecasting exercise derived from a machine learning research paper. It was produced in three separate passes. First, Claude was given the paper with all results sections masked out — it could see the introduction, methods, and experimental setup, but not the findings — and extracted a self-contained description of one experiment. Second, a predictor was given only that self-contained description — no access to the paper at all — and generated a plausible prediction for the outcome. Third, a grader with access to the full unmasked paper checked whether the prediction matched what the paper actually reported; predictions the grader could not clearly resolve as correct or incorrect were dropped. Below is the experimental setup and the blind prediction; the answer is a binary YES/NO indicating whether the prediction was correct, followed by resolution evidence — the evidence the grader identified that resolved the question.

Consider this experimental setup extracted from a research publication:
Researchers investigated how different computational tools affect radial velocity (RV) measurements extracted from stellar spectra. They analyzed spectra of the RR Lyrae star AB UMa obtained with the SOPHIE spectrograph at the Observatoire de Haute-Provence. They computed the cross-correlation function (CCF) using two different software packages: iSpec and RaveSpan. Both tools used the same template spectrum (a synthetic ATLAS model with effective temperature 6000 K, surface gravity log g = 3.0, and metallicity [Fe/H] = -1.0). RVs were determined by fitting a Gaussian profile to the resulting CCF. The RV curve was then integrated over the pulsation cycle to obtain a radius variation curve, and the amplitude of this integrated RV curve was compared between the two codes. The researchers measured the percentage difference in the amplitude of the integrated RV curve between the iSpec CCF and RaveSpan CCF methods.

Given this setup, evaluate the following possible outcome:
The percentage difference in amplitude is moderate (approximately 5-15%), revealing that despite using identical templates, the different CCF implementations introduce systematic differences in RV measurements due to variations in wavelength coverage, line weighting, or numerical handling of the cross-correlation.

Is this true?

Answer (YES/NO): NO